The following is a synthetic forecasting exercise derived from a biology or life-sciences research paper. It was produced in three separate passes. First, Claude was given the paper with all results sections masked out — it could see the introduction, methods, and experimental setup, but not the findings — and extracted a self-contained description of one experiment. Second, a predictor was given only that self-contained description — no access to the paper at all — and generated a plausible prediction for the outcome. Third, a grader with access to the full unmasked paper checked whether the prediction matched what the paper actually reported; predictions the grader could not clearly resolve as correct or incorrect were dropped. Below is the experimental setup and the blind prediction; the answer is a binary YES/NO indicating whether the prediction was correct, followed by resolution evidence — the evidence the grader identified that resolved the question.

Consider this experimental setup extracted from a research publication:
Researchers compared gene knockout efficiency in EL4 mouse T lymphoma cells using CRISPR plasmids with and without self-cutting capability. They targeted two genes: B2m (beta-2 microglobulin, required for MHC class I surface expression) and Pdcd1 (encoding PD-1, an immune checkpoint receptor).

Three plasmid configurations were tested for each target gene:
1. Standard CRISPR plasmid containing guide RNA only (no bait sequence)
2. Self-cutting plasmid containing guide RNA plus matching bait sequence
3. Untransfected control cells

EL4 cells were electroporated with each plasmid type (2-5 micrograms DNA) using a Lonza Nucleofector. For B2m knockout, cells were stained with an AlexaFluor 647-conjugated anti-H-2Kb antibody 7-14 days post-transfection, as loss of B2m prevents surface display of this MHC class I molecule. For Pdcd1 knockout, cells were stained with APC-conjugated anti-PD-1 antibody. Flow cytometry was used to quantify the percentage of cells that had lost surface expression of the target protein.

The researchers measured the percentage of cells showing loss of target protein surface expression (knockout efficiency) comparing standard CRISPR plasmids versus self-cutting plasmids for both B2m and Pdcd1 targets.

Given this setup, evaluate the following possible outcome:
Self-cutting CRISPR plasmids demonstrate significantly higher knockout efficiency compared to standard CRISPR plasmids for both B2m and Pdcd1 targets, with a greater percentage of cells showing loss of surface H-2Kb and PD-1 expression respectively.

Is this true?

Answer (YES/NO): NO